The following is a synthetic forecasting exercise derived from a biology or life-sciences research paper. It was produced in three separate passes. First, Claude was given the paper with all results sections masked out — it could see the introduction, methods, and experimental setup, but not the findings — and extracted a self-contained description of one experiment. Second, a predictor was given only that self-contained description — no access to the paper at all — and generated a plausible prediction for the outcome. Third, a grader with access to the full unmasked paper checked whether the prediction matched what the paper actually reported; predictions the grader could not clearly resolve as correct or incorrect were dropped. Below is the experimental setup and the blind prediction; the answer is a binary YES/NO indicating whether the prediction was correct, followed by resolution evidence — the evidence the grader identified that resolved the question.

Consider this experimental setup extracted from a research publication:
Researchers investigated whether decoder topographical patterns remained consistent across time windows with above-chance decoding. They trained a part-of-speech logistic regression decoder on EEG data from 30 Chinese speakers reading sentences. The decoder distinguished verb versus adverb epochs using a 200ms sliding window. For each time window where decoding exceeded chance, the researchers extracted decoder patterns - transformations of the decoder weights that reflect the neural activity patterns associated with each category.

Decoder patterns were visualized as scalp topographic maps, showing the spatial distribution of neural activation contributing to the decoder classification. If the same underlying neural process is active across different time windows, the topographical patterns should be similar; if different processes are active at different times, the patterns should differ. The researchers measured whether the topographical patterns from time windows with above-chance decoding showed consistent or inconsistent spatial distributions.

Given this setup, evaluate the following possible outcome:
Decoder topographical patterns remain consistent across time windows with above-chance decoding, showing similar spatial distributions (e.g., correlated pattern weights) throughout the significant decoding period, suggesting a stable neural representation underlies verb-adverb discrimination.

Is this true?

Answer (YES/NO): YES